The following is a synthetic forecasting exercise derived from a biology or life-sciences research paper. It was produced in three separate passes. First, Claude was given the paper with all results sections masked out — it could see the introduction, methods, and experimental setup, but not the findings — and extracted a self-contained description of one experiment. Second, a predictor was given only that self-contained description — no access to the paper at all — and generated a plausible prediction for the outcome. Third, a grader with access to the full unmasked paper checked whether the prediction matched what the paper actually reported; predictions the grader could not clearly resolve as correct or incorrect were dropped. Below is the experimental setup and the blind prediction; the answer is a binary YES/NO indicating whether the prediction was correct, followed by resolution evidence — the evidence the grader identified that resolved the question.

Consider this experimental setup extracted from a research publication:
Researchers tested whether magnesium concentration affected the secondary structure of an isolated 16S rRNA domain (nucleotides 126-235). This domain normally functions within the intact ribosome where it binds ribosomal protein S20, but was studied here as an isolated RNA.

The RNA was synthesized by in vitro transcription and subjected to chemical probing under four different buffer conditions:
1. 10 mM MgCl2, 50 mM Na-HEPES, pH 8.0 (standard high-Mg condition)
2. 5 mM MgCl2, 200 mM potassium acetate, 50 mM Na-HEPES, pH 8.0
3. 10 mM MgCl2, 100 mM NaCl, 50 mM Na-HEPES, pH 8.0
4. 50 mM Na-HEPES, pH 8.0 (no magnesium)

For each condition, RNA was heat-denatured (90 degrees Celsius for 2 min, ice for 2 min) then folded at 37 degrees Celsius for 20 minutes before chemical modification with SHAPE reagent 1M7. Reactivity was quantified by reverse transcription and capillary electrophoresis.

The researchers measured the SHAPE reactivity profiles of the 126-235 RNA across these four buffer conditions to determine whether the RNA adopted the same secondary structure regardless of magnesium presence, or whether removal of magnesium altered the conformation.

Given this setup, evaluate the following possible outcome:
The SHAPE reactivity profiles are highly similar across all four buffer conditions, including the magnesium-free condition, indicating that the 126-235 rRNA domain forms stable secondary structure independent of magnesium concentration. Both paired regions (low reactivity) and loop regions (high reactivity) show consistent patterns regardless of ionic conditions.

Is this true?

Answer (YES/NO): YES